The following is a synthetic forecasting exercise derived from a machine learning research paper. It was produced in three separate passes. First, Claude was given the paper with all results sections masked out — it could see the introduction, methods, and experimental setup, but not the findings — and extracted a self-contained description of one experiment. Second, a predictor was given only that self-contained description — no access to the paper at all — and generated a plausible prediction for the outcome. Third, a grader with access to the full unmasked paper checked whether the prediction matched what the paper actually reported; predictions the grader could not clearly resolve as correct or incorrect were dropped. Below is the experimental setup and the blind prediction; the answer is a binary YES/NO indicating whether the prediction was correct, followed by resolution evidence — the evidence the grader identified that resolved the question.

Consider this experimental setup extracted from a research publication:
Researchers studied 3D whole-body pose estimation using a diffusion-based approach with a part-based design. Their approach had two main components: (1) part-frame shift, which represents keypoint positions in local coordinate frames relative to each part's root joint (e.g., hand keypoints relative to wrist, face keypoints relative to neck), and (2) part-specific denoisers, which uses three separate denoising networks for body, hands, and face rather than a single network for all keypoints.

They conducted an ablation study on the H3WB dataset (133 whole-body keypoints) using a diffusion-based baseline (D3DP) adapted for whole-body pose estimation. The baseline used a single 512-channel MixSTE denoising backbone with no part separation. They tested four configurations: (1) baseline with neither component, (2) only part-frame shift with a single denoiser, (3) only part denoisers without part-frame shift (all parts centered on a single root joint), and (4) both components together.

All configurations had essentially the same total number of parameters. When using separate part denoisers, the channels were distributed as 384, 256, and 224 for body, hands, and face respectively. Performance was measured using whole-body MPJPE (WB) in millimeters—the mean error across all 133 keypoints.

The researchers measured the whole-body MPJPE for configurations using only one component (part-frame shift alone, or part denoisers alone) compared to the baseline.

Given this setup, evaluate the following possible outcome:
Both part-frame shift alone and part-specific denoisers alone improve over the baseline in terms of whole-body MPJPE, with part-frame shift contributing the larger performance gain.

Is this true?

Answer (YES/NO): NO